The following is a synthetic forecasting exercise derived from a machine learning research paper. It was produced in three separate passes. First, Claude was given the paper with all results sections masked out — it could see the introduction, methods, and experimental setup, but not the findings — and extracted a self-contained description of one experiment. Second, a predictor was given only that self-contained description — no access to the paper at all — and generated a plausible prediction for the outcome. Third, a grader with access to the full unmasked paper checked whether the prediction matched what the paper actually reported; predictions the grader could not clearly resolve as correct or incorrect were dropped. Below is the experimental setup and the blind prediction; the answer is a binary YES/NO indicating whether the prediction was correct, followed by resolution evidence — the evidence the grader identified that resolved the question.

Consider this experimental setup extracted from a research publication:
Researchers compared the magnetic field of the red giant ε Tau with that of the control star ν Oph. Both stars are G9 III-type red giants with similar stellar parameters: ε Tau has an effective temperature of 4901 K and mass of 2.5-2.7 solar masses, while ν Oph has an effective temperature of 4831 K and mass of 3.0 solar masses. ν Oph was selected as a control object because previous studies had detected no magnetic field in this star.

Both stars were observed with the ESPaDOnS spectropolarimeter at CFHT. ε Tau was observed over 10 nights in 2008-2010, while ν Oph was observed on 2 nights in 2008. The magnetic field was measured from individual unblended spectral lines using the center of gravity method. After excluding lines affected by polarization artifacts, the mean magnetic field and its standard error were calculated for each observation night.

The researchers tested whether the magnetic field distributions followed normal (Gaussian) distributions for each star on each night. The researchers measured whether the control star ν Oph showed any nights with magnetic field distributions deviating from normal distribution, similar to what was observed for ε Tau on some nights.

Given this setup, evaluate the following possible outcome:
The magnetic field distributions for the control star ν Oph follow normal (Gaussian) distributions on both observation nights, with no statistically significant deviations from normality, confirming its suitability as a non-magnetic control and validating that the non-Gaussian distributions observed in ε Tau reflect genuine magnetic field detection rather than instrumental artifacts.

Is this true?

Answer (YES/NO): YES